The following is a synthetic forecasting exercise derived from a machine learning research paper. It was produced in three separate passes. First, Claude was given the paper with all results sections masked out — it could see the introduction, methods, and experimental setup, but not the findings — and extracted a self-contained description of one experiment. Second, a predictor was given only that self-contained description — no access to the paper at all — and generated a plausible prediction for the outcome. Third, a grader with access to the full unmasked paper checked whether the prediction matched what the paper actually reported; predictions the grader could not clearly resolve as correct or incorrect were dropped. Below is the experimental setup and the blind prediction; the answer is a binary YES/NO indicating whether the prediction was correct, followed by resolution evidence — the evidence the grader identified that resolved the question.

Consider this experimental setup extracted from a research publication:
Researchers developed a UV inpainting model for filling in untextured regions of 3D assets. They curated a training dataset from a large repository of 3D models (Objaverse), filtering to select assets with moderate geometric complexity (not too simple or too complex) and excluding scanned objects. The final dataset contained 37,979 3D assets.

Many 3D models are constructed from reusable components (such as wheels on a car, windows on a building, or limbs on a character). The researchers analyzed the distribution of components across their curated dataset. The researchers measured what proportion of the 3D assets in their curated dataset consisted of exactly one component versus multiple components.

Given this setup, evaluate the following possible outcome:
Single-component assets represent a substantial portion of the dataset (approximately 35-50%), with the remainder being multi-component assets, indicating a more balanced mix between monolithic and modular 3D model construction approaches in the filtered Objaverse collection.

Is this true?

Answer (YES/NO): NO